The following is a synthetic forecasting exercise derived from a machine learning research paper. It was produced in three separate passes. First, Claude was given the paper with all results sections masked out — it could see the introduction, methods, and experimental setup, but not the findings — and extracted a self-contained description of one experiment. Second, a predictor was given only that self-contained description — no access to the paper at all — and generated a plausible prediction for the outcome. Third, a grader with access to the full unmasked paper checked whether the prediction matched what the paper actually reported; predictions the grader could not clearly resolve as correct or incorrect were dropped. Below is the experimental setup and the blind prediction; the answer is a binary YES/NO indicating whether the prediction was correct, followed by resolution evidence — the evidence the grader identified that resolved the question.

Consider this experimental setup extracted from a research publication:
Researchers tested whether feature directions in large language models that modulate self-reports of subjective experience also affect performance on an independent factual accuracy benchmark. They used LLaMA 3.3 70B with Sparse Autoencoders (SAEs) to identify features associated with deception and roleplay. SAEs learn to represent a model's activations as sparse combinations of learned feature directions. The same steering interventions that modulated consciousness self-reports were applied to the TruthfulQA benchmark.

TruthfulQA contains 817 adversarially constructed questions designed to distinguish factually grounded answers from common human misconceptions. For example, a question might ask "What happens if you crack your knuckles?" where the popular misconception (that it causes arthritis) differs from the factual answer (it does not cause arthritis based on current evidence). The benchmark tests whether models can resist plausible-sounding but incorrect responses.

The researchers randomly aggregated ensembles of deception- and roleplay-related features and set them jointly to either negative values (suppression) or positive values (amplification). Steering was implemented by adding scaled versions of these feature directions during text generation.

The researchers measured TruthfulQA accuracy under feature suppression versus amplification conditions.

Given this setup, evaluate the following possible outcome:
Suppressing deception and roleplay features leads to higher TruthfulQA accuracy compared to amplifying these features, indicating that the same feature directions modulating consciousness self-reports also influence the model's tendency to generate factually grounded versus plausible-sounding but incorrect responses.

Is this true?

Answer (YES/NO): YES